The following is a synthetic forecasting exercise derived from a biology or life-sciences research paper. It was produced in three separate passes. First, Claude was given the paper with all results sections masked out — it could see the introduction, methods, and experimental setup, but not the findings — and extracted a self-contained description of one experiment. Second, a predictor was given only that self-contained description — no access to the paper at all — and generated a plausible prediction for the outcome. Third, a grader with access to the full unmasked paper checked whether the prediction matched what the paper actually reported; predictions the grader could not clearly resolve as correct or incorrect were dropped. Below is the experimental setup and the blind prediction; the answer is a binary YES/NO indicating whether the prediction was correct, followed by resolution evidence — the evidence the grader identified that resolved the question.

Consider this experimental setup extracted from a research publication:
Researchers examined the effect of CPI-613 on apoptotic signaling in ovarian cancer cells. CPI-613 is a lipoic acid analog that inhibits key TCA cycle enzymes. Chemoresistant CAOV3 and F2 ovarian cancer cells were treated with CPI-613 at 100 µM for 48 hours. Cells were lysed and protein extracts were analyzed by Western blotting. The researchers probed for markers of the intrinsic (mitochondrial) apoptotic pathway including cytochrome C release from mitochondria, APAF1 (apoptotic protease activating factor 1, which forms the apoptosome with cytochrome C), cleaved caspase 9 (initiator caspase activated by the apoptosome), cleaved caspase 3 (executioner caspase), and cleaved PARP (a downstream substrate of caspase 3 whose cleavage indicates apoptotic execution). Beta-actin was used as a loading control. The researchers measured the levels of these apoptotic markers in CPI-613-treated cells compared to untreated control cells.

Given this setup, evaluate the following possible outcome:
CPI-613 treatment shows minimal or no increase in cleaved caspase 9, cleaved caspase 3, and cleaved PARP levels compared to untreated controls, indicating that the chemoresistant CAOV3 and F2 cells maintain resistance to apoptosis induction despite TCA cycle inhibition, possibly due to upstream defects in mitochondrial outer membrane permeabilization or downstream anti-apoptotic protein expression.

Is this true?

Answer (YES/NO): NO